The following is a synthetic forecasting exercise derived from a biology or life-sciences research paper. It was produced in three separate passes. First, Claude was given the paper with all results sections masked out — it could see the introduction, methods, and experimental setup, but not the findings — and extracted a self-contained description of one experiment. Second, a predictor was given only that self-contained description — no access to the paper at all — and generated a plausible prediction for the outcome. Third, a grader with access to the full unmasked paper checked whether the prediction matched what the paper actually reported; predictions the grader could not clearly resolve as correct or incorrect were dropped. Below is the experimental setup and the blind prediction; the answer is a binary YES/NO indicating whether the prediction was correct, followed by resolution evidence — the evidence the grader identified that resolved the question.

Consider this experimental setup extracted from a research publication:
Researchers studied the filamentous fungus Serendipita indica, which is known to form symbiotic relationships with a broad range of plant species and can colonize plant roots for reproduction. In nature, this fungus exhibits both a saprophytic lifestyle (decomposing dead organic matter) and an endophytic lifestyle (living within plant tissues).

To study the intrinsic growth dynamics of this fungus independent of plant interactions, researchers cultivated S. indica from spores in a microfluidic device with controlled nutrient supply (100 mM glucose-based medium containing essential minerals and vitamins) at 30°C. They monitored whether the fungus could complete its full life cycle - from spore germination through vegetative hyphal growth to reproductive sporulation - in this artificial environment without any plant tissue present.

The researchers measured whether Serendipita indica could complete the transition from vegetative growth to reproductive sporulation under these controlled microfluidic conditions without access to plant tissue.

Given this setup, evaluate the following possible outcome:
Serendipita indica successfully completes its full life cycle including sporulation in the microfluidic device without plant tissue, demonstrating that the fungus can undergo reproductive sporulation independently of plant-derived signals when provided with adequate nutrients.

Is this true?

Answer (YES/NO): YES